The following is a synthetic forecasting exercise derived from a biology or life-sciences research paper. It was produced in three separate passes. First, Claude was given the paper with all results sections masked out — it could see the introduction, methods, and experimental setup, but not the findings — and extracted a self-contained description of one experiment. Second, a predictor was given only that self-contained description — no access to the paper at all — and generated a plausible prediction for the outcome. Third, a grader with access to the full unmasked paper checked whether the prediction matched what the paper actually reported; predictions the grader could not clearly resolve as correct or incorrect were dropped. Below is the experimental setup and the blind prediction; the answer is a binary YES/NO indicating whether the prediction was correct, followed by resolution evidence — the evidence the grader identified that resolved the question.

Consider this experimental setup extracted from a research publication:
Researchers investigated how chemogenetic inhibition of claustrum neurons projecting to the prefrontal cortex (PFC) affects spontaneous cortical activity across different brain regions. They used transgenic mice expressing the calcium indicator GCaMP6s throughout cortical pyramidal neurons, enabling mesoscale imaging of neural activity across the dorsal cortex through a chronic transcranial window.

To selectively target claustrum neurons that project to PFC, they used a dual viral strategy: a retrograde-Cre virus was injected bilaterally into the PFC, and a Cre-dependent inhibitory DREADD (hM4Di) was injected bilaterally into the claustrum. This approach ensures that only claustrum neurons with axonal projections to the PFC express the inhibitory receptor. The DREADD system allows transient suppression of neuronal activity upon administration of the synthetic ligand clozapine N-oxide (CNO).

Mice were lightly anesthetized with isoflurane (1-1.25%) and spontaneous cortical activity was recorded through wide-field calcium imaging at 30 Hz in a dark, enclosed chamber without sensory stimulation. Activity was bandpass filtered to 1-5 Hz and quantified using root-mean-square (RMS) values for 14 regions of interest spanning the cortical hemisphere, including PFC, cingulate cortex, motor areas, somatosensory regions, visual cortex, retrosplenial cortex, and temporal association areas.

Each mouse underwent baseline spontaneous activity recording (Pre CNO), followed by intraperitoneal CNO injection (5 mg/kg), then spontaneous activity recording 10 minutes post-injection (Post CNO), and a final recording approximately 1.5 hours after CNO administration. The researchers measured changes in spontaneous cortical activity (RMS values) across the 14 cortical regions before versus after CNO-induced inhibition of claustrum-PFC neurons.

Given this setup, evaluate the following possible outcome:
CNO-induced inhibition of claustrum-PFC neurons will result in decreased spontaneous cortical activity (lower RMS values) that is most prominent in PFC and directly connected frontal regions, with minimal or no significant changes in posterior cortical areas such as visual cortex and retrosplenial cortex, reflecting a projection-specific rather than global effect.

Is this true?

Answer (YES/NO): NO